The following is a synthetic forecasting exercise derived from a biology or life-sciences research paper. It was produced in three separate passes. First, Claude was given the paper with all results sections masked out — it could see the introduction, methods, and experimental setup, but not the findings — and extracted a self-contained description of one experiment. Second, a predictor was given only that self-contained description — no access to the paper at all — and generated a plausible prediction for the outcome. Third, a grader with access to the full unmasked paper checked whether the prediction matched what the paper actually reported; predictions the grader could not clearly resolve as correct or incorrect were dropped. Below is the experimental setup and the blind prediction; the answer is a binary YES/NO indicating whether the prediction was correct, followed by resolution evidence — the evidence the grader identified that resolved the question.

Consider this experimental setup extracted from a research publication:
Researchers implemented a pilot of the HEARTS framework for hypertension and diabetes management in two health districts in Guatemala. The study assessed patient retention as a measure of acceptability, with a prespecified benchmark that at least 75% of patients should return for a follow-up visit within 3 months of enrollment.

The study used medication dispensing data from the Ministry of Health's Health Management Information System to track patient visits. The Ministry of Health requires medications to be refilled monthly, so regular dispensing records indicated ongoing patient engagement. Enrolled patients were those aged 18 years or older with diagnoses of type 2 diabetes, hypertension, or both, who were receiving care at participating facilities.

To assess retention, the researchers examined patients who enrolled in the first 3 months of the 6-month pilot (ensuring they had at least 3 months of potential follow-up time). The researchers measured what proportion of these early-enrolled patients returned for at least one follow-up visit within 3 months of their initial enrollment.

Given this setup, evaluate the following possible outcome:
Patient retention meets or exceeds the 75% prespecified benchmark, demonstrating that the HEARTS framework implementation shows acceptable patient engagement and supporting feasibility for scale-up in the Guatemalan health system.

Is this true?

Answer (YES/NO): NO